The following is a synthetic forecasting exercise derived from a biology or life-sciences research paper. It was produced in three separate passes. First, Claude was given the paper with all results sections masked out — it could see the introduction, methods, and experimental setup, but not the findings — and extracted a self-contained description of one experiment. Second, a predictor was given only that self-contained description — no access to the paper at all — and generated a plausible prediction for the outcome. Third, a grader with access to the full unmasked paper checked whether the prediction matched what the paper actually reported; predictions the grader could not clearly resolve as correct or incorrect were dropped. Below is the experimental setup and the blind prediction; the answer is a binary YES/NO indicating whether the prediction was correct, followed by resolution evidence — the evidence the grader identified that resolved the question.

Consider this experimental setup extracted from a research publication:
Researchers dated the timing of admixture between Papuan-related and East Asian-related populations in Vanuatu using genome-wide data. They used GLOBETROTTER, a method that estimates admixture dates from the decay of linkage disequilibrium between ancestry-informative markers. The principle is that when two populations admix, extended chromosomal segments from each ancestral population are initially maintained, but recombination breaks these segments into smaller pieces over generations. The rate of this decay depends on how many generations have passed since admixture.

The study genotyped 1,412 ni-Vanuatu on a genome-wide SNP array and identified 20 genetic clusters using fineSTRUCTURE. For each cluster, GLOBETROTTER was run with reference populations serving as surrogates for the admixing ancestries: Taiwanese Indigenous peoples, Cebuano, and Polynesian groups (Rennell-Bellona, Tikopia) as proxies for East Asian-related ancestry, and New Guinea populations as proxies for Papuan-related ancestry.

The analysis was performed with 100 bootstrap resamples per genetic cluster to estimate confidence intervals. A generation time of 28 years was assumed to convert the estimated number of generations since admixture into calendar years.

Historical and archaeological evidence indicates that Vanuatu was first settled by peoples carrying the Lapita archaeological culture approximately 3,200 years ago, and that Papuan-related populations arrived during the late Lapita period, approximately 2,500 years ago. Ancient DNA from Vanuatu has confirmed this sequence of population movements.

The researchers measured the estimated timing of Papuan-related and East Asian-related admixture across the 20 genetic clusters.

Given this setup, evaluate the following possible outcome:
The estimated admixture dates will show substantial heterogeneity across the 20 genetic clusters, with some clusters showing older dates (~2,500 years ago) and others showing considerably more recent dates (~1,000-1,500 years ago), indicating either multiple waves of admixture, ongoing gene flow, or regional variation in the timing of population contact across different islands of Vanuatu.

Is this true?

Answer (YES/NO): NO